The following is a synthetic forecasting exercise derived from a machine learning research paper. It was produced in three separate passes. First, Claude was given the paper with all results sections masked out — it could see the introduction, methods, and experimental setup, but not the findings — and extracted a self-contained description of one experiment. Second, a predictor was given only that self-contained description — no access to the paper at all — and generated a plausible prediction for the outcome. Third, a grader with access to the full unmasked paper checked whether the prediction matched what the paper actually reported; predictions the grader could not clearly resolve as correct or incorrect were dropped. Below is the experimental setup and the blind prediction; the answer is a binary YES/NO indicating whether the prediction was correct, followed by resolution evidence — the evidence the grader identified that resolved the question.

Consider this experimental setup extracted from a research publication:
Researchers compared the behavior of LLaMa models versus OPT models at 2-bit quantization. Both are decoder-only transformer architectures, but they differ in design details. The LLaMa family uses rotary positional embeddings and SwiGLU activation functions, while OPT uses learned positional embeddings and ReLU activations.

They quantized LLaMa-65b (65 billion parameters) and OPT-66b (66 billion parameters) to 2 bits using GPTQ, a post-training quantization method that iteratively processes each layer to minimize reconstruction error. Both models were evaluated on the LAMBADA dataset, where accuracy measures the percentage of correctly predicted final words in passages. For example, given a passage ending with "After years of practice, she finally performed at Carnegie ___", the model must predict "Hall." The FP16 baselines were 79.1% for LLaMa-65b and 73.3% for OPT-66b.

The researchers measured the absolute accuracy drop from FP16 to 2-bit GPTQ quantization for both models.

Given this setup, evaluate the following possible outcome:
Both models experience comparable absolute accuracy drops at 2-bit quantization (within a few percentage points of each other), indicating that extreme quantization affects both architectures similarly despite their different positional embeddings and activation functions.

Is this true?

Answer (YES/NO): NO